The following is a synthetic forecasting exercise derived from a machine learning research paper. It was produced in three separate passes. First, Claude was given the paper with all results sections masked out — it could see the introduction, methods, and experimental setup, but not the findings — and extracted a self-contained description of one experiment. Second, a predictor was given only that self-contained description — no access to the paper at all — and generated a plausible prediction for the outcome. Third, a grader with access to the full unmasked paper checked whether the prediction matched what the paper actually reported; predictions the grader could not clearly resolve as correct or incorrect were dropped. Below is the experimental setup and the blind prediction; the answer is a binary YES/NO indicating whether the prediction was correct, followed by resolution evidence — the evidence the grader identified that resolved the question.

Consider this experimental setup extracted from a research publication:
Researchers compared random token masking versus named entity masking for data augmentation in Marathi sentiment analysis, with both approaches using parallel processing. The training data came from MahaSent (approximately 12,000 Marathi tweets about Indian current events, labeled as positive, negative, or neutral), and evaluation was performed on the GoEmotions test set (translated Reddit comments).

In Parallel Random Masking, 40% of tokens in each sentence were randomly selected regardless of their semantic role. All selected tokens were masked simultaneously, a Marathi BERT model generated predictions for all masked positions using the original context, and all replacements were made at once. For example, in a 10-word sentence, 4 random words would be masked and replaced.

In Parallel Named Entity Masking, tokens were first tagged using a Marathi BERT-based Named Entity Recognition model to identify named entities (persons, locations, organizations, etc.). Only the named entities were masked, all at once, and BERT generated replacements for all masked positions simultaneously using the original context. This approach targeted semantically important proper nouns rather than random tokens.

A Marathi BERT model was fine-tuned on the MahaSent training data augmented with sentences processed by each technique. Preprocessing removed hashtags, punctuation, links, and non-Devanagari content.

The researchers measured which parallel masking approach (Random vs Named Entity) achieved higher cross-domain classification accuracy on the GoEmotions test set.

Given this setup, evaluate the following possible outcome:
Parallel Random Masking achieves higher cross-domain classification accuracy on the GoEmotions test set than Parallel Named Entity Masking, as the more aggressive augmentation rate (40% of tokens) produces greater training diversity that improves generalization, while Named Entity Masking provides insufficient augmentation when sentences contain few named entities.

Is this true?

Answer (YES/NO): YES